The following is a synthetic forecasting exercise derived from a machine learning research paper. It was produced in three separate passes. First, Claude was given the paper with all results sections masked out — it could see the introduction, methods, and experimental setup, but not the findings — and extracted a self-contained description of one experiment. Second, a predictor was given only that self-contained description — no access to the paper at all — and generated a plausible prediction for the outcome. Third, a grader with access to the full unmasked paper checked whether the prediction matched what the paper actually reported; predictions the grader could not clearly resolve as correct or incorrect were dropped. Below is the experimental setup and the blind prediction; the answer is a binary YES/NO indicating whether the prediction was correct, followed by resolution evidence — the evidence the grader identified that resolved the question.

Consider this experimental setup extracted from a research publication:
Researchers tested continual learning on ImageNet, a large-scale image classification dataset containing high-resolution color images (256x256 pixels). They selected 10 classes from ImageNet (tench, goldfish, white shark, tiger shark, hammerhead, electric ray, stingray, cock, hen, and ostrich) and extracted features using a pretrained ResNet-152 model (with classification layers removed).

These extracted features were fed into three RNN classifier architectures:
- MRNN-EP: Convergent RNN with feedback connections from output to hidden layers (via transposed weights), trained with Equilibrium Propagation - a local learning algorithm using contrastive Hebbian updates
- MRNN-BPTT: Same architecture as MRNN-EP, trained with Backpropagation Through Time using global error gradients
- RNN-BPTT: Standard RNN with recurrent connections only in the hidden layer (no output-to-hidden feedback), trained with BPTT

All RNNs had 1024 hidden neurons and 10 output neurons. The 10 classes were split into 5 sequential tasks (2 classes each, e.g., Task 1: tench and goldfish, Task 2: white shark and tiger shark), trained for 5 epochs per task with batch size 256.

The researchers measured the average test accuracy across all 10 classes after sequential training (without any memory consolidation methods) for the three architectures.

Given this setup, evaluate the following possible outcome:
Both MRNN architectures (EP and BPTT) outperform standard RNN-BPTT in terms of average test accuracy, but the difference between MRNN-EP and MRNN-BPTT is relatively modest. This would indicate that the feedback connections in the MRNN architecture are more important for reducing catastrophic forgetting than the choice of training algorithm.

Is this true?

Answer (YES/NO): NO